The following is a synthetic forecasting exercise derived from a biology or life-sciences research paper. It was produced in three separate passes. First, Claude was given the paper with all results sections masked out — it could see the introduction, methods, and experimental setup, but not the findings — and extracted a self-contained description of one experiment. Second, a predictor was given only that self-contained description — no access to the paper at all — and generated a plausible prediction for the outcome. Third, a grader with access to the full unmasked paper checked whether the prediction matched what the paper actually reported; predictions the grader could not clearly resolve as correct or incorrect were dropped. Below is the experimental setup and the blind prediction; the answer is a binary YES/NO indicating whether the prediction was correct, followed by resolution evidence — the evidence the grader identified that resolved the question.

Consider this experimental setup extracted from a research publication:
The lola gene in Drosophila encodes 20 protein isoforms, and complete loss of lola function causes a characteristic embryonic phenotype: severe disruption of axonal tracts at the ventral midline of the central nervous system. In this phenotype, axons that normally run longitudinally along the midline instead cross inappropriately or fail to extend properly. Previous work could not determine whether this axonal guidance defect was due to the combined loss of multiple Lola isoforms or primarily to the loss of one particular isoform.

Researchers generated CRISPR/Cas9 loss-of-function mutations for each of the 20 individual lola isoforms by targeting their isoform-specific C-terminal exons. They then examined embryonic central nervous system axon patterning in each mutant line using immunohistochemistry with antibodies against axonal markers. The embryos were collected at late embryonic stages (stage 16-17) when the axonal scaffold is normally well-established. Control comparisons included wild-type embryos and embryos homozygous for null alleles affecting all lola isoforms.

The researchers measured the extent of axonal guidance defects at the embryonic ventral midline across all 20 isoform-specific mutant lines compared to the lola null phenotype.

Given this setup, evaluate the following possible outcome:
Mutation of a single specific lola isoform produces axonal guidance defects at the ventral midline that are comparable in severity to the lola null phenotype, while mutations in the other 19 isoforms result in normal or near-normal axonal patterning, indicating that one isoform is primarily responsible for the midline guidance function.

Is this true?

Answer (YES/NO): YES